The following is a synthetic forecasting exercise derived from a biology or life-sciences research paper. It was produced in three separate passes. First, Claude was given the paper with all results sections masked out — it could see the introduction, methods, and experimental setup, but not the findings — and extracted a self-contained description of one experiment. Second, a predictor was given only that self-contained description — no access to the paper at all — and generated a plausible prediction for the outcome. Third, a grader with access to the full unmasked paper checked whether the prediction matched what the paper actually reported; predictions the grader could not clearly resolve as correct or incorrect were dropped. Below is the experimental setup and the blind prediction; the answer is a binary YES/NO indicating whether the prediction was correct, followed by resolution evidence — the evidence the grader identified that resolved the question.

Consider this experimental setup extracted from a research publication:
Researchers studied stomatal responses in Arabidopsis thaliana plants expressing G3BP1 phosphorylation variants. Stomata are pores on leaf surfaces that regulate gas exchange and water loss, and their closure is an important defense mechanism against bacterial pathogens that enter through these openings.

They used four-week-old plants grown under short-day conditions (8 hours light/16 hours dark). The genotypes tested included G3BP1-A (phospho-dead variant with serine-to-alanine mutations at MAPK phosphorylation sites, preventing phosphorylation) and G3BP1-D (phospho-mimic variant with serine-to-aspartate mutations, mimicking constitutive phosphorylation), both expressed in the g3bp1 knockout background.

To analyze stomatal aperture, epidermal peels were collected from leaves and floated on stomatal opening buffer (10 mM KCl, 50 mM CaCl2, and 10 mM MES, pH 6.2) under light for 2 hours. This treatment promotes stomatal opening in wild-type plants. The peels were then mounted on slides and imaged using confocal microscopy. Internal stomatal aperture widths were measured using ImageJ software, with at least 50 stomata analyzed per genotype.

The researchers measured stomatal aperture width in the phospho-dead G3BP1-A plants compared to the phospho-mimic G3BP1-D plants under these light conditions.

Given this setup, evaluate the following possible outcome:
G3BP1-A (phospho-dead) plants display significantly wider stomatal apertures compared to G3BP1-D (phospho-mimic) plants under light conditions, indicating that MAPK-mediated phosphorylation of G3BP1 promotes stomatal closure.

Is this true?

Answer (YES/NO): NO